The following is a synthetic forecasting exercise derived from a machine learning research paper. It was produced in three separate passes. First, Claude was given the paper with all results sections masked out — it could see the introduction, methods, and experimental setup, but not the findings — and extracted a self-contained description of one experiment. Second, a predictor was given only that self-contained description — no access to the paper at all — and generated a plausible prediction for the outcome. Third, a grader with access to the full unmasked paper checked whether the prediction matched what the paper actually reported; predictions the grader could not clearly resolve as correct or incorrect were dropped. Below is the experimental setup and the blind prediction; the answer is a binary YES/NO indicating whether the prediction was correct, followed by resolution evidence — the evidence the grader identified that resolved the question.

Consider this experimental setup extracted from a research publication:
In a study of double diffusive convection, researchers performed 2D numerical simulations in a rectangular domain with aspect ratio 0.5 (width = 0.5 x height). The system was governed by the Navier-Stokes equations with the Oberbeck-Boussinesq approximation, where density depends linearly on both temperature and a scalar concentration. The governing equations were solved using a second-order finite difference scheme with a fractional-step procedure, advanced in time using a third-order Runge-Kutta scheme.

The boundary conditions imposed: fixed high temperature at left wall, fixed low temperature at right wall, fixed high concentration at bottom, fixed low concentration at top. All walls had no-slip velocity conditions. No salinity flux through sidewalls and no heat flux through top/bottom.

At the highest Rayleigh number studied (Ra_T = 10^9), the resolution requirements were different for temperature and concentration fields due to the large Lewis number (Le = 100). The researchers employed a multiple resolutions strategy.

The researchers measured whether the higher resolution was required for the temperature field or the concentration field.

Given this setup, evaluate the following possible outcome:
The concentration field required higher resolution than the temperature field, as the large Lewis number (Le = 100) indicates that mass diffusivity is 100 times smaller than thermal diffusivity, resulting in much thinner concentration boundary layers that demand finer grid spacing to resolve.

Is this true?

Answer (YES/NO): YES